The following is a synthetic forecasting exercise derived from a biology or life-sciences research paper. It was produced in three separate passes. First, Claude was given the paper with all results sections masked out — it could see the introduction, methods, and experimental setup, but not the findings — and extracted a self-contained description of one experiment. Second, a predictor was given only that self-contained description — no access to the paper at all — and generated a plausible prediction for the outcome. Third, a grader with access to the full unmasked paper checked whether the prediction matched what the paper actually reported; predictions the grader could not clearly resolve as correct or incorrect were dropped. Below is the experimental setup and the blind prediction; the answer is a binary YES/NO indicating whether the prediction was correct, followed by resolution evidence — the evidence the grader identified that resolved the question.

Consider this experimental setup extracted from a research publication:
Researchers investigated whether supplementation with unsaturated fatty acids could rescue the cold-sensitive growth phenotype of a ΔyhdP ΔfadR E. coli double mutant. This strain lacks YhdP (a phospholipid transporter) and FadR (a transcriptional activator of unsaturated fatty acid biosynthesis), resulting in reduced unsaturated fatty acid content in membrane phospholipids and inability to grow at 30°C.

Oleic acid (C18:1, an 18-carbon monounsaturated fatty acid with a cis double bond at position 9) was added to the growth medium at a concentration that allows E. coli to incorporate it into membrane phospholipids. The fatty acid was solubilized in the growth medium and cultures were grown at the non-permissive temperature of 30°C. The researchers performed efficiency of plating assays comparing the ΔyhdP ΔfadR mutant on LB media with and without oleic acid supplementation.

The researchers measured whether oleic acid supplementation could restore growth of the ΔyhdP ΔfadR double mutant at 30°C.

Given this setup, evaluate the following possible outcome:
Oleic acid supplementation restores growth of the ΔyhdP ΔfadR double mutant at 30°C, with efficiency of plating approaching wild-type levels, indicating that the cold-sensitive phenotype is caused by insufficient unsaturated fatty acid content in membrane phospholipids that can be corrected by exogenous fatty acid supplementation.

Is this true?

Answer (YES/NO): YES